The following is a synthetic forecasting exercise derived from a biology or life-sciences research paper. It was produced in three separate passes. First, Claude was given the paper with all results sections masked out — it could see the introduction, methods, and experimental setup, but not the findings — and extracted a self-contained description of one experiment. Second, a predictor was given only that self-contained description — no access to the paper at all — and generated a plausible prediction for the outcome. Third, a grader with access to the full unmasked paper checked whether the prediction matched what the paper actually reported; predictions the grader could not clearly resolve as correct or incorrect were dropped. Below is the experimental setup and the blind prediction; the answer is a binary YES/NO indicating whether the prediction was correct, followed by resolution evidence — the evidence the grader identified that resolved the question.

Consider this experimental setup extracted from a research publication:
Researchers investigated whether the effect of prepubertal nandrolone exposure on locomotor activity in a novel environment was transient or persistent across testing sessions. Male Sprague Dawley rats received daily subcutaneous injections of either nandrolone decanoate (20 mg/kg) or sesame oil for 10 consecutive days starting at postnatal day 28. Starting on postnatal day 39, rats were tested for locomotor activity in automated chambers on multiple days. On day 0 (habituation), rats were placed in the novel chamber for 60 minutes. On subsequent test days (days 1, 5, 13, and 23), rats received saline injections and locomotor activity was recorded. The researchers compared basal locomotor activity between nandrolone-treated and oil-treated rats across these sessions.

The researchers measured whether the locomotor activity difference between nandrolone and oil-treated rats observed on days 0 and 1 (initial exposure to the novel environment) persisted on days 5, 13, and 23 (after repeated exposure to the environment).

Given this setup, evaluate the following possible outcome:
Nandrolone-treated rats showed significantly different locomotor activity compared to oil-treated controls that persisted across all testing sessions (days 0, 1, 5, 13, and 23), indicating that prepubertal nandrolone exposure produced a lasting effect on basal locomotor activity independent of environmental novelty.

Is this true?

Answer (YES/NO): NO